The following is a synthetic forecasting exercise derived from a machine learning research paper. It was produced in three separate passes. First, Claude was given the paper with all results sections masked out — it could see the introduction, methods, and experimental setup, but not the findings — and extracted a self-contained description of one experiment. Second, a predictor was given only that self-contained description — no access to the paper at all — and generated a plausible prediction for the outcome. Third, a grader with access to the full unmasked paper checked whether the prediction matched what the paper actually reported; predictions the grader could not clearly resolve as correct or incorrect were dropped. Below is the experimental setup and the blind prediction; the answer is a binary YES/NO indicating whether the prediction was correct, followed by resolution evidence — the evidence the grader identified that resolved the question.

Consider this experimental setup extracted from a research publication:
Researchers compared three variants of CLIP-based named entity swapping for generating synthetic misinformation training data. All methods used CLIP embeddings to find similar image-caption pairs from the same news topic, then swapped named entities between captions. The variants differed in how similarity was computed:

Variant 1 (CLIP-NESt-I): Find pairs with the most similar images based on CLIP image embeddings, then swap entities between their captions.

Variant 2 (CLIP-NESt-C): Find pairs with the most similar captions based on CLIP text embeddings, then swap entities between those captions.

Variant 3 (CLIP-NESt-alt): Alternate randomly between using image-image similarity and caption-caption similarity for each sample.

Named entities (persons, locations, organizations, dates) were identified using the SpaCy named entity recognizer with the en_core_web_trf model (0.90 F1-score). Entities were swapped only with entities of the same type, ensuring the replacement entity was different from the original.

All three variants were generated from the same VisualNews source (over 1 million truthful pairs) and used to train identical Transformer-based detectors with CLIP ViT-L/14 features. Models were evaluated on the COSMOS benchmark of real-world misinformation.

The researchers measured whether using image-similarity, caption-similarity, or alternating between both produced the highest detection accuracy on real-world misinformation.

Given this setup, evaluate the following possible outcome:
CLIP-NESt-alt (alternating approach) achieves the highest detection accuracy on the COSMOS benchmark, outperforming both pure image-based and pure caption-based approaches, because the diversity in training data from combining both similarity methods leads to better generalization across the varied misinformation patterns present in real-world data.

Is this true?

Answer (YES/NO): YES